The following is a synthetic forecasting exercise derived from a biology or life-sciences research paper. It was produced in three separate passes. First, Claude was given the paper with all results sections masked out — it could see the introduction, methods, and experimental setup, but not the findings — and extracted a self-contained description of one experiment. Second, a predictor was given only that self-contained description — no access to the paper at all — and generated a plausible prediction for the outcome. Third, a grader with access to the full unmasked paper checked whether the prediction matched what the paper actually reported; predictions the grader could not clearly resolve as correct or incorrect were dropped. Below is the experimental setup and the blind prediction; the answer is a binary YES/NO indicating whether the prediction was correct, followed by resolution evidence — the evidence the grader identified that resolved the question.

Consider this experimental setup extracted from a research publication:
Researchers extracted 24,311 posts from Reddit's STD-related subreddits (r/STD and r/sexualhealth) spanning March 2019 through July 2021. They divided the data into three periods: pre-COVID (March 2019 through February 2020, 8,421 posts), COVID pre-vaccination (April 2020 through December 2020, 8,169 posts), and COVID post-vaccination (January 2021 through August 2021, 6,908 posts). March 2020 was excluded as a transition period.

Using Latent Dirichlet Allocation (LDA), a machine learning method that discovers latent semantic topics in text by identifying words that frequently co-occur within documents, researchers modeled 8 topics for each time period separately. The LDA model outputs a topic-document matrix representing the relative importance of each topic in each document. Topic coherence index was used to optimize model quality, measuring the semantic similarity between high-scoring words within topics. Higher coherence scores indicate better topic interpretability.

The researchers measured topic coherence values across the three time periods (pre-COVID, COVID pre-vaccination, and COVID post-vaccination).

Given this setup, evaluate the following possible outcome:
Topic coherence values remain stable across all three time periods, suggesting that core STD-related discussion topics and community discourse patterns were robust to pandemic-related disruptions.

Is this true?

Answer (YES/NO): NO